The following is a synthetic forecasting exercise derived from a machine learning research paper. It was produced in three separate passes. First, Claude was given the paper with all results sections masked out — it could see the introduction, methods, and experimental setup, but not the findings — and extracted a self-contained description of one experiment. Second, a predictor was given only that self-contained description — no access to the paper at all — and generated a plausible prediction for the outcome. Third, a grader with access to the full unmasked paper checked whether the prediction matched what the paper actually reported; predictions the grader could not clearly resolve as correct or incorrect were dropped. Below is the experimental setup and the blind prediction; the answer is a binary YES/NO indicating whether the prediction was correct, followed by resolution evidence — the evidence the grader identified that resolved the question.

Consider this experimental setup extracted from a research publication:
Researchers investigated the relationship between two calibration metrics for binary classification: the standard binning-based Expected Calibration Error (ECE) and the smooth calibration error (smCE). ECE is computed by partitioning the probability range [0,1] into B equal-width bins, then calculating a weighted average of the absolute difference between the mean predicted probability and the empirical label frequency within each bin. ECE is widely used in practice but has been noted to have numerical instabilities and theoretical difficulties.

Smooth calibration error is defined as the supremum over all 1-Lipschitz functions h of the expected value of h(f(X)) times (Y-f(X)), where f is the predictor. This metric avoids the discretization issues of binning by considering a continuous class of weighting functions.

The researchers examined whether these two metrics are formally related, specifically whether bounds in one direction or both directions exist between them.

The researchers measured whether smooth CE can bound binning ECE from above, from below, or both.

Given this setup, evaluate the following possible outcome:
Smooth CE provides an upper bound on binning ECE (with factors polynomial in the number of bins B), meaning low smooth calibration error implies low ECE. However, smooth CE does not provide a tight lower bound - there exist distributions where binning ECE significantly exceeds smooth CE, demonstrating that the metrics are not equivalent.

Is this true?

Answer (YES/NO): NO